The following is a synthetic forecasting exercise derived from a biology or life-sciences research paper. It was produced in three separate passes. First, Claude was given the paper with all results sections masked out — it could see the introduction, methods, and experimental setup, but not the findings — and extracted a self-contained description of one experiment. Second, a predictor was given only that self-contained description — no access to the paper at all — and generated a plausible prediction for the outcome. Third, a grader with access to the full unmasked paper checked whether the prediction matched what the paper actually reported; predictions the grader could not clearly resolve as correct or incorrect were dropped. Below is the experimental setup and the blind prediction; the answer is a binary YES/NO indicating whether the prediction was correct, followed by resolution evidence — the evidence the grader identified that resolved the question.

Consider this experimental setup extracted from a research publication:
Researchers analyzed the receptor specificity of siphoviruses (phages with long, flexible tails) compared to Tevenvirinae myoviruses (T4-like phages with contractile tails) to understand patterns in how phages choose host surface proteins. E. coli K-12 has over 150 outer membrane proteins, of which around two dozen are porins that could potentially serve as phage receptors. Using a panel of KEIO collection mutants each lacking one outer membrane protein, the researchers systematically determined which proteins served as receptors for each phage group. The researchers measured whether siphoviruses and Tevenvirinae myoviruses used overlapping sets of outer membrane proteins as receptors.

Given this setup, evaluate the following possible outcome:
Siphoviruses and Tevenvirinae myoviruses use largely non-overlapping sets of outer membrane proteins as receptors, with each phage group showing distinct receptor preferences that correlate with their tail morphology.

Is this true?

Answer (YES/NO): YES